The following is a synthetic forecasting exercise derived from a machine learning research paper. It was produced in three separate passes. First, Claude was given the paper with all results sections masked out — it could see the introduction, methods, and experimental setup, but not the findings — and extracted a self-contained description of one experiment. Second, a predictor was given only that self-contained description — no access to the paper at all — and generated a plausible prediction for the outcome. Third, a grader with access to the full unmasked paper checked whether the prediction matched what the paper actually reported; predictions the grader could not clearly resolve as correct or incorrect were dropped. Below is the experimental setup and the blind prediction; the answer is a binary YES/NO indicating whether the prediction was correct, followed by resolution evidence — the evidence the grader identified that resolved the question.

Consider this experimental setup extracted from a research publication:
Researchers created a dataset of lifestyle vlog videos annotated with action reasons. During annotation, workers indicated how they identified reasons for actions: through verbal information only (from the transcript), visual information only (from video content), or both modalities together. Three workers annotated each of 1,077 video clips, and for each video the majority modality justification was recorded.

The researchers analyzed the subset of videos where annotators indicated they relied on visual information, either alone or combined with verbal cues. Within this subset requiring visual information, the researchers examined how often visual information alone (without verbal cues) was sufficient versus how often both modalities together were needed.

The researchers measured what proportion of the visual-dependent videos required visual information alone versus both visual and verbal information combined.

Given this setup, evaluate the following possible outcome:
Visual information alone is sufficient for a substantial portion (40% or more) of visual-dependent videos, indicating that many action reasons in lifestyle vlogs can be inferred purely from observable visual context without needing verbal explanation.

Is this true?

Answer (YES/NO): NO